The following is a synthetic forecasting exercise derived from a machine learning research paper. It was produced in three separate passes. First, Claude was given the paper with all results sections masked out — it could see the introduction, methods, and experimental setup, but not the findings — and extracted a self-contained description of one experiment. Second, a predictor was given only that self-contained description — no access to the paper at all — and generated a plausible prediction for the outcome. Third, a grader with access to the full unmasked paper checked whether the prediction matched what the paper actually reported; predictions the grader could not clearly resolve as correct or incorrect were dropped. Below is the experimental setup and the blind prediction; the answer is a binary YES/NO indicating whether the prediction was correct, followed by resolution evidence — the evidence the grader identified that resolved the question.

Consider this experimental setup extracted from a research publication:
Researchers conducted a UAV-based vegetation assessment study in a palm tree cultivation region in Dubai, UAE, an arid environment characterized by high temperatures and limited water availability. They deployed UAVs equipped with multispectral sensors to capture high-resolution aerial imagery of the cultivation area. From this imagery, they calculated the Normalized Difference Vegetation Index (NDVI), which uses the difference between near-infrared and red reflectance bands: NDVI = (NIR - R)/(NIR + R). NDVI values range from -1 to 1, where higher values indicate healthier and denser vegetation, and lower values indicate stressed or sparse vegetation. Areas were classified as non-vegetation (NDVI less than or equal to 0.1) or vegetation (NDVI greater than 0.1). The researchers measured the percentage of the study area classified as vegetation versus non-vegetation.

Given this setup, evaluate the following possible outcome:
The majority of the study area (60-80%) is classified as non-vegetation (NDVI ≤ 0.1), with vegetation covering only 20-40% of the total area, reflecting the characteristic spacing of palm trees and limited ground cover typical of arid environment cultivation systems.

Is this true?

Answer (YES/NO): YES